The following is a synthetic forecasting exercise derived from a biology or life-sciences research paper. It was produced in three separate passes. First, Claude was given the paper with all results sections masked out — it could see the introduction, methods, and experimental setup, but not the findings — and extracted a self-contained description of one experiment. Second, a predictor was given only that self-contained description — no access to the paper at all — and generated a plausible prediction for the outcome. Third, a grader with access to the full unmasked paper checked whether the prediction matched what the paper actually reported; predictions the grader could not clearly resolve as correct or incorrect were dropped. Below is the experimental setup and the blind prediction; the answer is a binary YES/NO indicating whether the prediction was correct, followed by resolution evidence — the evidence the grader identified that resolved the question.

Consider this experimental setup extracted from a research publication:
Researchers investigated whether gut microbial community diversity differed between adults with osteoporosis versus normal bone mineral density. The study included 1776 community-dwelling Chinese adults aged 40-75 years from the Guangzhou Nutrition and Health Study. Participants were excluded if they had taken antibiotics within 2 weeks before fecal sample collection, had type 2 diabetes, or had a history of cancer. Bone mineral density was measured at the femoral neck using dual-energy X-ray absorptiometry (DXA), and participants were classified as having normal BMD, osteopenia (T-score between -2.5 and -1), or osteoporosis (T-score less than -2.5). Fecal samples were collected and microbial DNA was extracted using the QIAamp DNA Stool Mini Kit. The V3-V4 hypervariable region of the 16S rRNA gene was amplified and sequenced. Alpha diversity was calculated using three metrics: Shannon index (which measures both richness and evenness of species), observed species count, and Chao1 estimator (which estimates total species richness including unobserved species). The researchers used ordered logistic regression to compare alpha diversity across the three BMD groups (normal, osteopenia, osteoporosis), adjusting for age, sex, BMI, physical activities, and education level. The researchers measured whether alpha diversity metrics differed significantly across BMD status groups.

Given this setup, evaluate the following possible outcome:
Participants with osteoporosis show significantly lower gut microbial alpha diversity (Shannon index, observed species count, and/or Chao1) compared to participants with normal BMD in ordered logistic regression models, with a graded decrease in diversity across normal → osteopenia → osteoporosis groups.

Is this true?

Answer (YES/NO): NO